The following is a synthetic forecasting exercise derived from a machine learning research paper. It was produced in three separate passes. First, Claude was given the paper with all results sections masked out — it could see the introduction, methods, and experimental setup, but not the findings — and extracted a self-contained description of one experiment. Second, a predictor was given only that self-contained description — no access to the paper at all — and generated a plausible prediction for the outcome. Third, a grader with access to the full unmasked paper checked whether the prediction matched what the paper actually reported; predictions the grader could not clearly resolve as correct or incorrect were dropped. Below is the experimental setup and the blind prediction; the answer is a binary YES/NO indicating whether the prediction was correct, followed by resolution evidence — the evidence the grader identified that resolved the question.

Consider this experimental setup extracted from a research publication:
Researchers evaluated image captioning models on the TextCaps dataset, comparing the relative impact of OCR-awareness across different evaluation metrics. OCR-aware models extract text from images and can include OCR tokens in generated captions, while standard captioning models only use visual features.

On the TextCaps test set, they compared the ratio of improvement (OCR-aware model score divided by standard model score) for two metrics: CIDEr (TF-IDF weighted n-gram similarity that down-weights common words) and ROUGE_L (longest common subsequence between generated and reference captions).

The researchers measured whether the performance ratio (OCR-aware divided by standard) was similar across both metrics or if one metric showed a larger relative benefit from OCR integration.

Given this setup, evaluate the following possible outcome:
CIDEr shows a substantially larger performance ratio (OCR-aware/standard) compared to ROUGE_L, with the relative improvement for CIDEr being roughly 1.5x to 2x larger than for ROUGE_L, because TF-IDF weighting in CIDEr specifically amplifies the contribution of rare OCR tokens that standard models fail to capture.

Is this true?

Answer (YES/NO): NO